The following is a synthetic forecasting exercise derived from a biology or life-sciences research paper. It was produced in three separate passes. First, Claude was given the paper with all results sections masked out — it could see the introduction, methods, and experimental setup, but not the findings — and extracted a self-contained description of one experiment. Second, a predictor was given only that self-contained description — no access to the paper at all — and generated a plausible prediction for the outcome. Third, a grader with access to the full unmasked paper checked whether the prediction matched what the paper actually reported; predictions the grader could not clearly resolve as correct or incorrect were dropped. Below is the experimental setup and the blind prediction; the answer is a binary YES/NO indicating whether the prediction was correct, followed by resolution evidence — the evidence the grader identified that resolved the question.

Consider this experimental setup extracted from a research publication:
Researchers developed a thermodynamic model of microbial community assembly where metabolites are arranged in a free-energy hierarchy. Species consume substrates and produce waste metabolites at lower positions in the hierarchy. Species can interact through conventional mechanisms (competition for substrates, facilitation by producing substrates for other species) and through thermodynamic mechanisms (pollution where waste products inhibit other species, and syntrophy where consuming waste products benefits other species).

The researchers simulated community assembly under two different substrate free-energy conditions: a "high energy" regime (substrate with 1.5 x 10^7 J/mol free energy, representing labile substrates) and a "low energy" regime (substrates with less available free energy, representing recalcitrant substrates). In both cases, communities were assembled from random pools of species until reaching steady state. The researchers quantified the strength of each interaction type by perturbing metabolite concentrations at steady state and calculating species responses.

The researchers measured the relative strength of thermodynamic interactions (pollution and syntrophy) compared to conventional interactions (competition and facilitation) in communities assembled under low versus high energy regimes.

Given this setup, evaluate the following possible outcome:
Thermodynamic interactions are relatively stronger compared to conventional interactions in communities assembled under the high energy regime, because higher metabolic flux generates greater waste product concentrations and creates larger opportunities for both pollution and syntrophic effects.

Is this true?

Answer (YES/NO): NO